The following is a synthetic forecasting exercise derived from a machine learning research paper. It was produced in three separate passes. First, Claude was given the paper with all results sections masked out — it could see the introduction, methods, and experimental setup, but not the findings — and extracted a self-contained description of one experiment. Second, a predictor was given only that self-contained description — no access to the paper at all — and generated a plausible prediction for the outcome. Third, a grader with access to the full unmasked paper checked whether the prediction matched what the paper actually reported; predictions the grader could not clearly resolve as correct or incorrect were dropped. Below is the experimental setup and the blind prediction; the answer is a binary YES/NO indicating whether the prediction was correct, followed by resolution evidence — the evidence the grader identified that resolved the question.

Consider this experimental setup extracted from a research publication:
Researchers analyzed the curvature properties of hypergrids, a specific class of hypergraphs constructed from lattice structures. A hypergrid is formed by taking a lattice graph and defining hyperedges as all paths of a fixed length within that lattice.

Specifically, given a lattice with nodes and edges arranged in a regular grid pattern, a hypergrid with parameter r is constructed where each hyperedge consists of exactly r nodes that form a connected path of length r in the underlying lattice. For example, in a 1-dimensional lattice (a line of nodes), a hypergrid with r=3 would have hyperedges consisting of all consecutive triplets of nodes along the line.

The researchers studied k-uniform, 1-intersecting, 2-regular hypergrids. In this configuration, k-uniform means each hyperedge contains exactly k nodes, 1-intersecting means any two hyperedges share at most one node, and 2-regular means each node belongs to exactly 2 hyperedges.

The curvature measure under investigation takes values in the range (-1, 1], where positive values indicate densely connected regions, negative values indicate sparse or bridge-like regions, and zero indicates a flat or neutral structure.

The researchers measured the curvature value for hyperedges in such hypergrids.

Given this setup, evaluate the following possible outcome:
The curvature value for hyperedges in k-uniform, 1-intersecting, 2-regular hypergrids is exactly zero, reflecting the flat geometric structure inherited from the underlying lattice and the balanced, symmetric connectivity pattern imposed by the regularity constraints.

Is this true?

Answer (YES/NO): YES